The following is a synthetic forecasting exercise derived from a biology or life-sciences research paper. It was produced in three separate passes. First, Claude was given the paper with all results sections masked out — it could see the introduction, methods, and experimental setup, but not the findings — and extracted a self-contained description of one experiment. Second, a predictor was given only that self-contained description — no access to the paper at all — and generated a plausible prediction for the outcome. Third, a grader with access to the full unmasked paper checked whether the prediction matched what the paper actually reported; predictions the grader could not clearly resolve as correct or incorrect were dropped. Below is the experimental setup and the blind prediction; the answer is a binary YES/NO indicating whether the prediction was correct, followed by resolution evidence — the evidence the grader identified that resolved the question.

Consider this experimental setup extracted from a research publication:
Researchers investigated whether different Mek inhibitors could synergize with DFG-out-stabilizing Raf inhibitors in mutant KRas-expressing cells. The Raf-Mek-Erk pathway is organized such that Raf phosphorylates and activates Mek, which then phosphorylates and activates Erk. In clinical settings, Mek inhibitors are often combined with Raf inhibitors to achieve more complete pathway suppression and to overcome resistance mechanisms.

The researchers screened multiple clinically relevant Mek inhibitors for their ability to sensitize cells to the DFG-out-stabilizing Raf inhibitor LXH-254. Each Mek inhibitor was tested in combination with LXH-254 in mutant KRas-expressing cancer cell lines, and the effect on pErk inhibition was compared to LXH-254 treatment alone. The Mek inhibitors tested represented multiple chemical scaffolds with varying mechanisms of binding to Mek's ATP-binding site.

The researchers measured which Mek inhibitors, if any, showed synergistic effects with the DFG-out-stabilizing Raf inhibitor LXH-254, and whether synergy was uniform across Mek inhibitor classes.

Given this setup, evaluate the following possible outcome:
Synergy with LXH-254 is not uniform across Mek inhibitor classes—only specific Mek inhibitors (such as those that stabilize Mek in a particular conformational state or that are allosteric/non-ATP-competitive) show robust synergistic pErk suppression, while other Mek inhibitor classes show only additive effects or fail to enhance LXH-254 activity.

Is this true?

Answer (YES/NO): NO